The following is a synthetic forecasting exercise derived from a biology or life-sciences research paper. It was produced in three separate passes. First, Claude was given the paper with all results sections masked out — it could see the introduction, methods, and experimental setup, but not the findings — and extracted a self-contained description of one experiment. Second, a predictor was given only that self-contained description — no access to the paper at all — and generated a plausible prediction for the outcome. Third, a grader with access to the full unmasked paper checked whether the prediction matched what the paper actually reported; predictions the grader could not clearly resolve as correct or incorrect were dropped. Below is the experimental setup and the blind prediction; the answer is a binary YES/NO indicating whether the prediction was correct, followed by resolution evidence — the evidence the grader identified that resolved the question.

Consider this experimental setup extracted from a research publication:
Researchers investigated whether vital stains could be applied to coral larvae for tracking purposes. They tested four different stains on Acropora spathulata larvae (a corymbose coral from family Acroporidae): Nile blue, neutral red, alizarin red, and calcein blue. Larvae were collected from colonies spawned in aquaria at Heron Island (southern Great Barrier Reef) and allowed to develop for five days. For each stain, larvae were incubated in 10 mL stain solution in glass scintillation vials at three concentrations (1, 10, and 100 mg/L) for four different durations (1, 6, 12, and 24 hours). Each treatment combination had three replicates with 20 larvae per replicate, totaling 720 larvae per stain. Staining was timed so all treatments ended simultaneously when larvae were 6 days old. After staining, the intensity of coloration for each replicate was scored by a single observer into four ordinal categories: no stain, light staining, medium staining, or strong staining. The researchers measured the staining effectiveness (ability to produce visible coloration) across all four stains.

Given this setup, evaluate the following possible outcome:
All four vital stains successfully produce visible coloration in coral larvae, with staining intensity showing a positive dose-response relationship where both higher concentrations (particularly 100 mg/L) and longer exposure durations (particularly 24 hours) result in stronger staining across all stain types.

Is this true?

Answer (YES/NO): NO